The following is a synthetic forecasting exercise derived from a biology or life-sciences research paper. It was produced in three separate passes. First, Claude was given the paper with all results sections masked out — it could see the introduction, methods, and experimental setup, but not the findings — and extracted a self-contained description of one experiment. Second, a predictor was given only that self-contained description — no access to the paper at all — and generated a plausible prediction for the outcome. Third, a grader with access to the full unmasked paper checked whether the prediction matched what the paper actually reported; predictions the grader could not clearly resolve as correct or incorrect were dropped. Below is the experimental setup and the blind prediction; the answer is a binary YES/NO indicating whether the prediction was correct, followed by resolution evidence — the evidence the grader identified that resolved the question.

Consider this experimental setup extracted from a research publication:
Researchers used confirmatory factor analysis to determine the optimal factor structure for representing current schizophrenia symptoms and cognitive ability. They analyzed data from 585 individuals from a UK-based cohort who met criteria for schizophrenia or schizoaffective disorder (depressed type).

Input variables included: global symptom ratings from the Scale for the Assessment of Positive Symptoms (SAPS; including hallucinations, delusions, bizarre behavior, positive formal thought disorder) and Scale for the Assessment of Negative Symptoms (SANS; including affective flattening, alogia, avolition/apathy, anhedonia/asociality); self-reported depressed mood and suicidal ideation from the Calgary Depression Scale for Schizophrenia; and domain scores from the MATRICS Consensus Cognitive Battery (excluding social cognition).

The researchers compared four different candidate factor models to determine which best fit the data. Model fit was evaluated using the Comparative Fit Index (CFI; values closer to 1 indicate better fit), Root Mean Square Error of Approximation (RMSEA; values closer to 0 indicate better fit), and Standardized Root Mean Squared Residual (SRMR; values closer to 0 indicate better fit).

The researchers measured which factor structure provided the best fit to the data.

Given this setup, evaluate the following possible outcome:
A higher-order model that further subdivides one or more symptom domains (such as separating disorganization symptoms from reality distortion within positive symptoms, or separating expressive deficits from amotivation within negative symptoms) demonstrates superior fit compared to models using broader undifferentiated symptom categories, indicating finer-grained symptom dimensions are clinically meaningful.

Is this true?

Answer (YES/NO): YES